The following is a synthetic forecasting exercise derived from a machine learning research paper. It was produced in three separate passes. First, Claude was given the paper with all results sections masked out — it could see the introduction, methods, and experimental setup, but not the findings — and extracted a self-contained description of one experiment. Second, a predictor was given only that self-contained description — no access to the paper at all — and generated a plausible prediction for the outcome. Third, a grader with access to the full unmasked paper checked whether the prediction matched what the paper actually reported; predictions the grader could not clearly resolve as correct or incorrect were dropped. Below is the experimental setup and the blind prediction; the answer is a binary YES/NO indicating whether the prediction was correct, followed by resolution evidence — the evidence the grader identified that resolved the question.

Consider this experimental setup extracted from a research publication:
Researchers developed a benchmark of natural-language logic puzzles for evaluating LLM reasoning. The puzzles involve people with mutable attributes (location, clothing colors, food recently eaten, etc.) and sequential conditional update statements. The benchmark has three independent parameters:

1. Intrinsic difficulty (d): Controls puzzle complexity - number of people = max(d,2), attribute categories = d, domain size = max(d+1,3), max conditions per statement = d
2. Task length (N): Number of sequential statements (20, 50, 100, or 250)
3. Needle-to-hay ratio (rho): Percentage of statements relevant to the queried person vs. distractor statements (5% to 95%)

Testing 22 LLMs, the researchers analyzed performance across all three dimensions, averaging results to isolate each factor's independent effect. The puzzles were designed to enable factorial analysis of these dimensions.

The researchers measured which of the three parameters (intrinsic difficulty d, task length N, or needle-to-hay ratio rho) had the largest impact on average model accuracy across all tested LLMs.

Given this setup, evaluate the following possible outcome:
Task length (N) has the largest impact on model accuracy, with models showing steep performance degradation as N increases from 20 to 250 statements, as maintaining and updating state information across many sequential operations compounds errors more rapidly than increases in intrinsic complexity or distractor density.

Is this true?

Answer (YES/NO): YES